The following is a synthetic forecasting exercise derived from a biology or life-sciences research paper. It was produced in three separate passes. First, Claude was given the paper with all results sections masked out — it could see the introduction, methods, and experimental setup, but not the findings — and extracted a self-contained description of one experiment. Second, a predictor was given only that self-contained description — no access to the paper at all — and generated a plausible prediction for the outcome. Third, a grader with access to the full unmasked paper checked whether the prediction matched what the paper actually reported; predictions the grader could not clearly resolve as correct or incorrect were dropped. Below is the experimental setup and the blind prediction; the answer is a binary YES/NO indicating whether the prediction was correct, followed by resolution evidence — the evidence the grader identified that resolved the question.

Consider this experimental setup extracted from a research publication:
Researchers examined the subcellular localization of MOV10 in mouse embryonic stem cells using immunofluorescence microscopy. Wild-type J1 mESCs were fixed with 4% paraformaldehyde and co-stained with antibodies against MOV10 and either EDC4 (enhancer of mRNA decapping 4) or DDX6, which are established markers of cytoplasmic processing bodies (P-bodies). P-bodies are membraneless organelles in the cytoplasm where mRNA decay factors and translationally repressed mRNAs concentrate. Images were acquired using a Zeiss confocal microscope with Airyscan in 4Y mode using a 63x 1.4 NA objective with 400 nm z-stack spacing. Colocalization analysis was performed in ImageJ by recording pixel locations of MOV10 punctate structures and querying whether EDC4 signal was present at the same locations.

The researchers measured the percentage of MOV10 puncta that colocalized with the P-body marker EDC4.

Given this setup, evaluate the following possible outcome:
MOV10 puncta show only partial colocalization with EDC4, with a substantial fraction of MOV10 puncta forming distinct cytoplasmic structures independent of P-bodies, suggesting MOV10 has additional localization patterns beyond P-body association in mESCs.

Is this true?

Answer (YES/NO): NO